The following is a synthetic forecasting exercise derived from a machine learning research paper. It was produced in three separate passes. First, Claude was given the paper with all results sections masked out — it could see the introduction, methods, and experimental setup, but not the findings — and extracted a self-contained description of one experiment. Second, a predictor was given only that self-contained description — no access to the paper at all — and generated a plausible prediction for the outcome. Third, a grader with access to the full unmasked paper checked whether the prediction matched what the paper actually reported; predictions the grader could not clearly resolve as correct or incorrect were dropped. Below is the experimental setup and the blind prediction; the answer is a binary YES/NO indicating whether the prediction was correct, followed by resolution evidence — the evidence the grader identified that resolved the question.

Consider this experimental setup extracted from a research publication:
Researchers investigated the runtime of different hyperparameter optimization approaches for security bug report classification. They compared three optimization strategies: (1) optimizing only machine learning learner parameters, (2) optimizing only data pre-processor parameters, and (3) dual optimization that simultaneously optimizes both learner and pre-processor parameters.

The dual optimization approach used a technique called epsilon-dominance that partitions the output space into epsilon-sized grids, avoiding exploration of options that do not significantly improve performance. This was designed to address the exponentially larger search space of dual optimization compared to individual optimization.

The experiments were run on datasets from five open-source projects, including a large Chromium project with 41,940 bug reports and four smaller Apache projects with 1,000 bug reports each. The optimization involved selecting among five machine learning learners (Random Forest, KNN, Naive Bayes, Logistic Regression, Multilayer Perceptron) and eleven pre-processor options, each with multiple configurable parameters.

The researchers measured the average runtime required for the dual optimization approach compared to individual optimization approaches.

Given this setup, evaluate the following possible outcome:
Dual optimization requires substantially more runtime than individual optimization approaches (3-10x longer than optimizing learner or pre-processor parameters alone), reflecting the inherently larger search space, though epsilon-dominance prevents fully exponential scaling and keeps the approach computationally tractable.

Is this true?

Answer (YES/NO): NO